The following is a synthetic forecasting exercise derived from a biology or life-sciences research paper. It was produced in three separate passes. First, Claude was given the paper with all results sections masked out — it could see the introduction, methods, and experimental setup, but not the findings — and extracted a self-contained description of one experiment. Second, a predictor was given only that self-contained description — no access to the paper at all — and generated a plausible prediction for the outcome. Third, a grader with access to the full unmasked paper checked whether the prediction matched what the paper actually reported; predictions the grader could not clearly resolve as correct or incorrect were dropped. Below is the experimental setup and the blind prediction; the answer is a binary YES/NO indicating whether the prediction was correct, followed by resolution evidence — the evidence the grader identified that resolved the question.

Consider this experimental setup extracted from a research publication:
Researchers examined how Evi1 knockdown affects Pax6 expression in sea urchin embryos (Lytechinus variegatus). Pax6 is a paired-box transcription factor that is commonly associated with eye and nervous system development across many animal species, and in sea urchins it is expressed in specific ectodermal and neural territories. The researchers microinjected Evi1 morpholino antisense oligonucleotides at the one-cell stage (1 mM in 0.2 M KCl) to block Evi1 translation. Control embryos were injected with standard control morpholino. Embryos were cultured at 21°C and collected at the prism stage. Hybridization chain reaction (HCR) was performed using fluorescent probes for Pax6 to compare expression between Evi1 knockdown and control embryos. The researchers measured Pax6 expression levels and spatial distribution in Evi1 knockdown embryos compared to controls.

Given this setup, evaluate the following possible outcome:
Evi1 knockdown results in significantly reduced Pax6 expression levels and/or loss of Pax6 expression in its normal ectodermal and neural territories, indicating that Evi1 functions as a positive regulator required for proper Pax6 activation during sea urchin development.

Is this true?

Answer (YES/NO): NO